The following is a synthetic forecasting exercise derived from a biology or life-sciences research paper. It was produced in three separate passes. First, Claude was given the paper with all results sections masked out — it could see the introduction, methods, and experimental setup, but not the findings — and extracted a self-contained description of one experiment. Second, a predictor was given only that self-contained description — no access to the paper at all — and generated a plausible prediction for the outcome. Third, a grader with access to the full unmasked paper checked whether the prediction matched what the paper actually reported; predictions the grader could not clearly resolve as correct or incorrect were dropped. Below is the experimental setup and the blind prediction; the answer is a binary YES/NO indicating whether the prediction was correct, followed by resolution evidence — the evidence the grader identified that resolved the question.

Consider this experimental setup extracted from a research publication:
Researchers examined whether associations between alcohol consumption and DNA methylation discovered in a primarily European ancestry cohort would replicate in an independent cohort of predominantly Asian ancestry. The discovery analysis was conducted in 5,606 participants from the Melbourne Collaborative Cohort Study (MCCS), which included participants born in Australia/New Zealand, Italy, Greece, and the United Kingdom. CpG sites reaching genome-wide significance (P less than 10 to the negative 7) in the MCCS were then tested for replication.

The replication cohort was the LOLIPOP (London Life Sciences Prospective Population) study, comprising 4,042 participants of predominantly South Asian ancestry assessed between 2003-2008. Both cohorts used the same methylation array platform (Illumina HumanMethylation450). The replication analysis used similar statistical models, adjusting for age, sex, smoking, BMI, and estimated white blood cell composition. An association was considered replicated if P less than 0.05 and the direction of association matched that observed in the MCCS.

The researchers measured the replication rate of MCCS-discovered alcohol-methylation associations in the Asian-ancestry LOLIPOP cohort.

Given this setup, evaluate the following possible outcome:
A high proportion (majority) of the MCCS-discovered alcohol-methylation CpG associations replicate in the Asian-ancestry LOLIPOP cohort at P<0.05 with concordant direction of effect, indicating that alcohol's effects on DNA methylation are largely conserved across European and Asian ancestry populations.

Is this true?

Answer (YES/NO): YES